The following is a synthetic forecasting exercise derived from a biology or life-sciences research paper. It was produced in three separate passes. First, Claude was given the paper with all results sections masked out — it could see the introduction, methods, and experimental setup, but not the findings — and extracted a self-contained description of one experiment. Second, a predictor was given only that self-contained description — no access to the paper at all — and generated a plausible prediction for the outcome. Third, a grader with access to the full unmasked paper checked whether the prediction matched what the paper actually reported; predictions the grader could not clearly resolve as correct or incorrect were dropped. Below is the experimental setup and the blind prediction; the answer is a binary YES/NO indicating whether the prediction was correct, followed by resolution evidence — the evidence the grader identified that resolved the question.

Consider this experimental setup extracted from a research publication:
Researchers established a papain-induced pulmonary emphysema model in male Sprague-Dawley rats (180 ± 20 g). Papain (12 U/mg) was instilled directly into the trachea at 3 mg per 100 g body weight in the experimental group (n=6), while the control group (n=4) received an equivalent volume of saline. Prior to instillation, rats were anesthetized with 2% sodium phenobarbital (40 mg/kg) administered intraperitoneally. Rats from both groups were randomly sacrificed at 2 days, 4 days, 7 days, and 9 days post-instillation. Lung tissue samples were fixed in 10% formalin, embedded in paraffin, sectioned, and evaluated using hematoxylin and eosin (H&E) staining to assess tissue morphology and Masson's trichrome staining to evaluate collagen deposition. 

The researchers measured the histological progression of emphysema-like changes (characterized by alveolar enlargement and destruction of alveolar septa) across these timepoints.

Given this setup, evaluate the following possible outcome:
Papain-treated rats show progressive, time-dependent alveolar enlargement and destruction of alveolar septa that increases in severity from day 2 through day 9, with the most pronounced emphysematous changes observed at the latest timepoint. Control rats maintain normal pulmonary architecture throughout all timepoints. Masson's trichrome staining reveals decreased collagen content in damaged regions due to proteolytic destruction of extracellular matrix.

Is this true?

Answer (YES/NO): NO